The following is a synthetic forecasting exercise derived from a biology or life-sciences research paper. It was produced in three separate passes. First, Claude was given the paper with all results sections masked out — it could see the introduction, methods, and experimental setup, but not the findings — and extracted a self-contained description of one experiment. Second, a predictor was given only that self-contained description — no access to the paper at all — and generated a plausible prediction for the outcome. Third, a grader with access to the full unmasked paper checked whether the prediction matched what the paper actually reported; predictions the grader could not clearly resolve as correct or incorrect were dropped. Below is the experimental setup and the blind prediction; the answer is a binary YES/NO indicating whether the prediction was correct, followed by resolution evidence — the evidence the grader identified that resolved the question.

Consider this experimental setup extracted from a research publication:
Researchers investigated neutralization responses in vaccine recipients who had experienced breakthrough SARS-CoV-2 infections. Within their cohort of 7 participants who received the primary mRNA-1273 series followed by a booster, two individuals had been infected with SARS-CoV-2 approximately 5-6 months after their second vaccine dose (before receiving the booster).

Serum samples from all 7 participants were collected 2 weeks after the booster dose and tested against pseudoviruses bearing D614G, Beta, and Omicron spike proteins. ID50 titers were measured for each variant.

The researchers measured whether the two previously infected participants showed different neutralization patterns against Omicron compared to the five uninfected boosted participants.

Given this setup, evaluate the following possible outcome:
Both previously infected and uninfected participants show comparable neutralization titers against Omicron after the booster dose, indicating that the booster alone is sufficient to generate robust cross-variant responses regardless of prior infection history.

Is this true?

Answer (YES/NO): NO